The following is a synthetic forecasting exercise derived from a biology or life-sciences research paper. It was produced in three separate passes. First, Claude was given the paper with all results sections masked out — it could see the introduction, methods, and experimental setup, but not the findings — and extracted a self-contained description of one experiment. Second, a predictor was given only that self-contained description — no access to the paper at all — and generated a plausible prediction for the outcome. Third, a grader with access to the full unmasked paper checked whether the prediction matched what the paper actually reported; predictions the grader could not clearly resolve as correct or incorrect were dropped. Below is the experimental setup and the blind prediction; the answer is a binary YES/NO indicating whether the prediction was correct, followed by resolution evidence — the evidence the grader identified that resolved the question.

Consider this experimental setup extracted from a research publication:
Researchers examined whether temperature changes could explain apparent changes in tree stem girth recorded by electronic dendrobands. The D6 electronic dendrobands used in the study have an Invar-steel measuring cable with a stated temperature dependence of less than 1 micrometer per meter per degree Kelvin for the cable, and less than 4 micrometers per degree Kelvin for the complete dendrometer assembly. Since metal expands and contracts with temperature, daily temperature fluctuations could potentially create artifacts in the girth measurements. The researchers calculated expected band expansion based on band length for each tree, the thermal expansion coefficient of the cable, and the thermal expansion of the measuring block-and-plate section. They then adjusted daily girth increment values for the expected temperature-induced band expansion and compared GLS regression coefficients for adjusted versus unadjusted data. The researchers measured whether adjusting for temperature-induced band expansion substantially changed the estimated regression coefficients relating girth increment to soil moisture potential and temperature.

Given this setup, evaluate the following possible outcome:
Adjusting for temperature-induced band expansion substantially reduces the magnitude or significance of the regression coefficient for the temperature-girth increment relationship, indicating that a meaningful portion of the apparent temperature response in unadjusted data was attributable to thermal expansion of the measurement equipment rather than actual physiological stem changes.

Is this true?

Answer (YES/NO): NO